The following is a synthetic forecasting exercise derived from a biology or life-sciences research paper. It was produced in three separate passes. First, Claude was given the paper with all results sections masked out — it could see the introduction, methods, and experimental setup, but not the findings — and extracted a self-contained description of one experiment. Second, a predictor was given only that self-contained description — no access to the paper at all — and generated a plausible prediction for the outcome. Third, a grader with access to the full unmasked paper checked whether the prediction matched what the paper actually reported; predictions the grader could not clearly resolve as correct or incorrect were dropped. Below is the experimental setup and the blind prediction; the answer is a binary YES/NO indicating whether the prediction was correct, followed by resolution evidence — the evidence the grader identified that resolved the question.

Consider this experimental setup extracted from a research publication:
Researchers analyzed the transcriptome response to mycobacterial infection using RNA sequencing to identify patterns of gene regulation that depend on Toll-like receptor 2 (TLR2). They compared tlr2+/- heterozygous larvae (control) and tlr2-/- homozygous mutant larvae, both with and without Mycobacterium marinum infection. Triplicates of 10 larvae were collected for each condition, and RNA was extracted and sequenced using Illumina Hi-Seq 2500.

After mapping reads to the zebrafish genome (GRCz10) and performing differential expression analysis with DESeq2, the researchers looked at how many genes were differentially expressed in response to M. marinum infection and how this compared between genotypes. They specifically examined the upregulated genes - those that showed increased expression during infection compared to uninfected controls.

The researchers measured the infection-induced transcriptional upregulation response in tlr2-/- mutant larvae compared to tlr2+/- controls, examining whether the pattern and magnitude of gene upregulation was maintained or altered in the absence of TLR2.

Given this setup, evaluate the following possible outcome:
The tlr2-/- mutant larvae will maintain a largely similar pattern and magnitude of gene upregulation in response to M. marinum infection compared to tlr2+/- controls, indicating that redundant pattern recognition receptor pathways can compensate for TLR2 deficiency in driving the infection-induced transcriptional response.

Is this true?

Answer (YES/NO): NO